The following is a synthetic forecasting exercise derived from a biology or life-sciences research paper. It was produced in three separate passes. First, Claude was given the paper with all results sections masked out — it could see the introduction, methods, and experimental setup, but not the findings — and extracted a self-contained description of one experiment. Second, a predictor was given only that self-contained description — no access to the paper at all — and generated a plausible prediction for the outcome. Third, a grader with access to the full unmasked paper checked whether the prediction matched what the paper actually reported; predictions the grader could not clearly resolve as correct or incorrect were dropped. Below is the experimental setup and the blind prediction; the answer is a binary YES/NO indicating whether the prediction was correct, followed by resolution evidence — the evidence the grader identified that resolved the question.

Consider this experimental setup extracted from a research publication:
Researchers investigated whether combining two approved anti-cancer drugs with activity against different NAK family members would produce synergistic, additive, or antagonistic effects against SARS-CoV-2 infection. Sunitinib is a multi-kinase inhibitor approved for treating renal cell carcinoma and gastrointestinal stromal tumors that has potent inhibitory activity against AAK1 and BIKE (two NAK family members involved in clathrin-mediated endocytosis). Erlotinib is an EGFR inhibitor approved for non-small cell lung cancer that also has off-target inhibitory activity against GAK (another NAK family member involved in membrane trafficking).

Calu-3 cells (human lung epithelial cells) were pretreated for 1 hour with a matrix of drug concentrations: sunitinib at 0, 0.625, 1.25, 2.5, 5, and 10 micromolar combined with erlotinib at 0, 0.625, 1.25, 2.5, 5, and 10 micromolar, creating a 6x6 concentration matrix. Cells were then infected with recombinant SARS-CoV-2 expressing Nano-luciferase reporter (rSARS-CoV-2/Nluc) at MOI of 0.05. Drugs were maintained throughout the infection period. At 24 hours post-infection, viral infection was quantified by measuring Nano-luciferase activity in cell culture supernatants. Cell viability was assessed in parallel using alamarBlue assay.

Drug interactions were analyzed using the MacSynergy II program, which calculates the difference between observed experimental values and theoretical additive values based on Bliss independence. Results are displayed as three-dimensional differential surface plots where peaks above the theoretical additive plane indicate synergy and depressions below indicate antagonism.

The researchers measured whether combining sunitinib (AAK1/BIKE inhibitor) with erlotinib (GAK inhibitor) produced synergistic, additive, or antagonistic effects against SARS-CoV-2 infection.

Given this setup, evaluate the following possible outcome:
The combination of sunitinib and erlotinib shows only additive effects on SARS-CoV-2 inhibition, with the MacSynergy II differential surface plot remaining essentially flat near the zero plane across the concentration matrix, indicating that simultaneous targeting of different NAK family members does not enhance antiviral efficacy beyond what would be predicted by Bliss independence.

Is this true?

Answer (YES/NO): NO